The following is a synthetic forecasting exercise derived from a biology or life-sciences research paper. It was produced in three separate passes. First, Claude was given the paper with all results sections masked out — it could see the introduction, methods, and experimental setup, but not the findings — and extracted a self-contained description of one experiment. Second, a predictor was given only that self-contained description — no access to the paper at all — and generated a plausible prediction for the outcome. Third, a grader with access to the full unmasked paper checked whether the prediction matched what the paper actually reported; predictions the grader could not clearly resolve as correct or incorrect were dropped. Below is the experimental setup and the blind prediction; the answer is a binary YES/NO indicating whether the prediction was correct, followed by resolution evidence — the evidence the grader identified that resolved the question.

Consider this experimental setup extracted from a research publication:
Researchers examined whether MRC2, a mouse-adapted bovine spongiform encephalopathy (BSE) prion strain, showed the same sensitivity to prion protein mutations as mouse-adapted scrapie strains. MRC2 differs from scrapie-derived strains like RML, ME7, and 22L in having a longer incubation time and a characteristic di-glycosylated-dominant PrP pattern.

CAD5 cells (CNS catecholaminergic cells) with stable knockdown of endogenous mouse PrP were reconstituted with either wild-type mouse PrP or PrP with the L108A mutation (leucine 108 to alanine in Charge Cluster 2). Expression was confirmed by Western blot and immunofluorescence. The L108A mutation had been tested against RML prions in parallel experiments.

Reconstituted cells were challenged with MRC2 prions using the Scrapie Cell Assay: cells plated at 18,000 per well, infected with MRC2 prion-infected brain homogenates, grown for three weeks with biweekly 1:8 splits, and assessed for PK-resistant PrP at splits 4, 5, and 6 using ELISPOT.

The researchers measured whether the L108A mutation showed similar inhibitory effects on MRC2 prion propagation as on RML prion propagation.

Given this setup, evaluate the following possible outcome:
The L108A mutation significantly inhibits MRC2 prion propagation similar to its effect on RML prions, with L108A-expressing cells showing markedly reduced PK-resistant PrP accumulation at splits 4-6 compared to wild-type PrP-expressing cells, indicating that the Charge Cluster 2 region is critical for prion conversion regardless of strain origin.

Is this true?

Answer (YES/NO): YES